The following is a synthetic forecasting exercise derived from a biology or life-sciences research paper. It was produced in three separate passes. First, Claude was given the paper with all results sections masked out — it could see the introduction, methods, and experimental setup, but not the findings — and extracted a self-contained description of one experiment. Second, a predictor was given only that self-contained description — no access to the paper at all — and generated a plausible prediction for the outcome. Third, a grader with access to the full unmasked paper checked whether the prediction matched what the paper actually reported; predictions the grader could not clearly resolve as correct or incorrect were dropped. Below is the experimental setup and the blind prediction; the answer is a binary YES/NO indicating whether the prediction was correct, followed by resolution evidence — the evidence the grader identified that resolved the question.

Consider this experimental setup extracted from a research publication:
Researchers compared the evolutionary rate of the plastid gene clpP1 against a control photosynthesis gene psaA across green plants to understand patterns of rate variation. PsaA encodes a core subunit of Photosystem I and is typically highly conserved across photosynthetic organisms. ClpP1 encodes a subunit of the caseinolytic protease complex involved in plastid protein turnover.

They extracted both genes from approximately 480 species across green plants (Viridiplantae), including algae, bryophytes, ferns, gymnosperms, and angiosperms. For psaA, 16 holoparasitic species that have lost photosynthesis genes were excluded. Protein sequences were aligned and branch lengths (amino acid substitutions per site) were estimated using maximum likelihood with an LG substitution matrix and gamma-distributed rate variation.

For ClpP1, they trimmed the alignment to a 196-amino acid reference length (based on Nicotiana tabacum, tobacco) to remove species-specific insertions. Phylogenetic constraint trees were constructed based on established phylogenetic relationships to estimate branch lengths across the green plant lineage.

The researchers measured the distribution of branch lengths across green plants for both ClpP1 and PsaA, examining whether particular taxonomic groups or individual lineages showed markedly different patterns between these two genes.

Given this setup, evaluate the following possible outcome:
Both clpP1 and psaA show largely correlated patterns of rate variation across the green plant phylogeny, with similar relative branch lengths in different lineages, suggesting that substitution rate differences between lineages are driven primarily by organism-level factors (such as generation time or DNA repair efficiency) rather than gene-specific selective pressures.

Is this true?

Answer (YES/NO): NO